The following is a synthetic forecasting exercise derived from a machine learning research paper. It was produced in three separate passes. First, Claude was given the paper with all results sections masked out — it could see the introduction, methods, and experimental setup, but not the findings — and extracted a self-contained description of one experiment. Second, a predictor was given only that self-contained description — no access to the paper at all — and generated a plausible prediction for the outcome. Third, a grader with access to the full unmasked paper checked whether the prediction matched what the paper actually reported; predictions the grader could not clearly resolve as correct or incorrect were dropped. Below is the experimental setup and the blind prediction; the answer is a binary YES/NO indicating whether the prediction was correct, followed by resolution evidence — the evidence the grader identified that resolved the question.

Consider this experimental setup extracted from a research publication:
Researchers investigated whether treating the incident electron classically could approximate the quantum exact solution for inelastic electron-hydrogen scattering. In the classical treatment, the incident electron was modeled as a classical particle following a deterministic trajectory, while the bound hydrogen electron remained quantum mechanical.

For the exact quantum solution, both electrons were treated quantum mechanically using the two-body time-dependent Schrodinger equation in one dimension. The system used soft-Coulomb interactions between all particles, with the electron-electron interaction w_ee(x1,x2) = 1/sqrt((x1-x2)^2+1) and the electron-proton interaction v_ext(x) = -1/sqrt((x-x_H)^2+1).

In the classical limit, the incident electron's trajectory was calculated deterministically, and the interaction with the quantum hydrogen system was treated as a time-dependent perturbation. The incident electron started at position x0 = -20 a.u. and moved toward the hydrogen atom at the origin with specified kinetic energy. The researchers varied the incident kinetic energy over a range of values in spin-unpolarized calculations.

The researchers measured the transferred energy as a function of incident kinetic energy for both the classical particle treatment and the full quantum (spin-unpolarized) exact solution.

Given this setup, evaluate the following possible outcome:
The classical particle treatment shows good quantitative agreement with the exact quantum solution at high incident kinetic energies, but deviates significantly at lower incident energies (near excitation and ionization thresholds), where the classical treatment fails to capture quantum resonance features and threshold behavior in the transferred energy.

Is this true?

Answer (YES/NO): NO